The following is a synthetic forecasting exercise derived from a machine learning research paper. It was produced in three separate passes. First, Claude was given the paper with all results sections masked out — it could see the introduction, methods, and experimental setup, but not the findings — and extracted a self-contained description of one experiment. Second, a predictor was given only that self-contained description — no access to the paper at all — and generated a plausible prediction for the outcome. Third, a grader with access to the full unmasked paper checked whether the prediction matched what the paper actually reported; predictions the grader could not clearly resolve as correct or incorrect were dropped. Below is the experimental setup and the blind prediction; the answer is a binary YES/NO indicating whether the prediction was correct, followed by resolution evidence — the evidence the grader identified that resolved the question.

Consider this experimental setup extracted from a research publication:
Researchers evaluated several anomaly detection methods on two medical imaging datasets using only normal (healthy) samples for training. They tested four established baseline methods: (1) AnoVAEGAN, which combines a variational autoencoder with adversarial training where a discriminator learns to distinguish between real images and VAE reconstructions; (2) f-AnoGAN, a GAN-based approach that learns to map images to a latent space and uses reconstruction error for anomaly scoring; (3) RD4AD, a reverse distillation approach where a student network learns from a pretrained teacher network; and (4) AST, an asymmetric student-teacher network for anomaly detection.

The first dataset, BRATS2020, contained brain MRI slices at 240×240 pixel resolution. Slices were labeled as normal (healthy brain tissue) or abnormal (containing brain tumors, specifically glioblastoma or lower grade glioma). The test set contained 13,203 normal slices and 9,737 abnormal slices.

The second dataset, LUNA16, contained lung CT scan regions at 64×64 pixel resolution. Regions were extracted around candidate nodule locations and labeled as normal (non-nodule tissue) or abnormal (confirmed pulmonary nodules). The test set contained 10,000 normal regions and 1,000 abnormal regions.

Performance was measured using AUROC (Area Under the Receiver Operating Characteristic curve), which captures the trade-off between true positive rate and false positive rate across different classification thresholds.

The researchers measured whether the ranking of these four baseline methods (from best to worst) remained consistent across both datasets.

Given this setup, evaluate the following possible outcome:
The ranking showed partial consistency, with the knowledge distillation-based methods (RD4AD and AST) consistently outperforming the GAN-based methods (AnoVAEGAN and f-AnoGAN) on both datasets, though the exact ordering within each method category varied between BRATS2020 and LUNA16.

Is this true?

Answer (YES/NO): NO